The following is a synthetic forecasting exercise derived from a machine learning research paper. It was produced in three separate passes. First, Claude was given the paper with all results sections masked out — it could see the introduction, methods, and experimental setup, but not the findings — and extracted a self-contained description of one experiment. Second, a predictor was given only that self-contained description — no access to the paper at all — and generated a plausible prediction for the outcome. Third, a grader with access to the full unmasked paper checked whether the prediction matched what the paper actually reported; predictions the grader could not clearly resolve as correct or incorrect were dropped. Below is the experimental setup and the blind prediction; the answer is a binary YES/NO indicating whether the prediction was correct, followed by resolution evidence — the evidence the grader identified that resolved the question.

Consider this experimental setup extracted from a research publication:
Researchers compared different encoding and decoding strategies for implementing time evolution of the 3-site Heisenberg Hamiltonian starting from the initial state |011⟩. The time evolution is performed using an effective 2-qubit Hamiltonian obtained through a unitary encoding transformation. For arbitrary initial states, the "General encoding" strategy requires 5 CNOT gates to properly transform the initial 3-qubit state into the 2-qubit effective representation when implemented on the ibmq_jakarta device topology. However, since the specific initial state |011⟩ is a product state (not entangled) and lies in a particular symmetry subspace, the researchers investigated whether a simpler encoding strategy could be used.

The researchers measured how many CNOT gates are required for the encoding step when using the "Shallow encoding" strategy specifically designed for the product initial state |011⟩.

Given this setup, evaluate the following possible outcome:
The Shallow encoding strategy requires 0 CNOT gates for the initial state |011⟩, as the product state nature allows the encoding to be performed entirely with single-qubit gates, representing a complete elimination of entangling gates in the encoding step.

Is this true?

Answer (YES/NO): YES